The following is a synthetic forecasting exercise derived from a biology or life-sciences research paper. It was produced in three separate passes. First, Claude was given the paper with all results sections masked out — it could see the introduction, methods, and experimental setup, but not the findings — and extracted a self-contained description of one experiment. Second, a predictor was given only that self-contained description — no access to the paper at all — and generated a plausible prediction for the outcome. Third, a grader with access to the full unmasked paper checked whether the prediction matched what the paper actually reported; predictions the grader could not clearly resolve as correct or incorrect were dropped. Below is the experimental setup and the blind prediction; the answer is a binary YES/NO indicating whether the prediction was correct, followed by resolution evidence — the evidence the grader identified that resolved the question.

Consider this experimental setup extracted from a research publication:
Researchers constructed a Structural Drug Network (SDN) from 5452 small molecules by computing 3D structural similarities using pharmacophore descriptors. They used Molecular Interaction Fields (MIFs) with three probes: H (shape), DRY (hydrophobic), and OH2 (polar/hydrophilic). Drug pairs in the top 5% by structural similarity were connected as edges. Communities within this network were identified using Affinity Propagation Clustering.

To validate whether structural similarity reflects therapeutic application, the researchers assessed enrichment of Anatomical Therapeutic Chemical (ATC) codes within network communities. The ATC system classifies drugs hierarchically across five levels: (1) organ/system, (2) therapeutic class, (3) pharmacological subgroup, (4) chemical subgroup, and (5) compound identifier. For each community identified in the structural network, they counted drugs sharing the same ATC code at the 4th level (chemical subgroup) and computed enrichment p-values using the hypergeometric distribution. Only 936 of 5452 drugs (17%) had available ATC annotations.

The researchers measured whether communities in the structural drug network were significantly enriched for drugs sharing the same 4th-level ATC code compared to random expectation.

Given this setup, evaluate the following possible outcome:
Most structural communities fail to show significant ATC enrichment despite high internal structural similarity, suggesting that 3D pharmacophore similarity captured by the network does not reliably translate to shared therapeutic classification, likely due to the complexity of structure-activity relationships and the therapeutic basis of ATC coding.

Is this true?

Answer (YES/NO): NO